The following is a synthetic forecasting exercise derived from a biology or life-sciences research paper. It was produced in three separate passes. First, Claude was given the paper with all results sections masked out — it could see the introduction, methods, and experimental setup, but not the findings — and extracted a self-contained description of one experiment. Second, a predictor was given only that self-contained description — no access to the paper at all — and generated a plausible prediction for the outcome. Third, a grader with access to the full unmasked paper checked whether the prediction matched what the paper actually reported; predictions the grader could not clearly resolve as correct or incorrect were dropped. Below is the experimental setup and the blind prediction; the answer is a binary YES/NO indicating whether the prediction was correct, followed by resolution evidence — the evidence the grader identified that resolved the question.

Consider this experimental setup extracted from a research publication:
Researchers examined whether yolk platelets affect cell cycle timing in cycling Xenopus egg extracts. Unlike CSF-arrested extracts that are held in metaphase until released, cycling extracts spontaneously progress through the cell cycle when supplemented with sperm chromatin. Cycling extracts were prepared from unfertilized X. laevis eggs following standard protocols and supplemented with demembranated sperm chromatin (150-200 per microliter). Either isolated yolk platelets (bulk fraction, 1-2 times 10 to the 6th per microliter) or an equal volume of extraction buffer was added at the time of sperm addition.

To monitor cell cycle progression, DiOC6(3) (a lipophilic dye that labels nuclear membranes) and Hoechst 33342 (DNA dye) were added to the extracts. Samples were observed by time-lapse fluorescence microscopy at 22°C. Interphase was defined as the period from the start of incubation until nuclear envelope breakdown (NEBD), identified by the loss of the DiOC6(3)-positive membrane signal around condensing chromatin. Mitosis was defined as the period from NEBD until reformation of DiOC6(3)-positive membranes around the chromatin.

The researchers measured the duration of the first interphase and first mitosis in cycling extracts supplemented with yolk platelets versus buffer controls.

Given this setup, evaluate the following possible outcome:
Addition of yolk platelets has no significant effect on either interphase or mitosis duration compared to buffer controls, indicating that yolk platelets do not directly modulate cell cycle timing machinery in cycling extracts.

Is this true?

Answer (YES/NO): NO